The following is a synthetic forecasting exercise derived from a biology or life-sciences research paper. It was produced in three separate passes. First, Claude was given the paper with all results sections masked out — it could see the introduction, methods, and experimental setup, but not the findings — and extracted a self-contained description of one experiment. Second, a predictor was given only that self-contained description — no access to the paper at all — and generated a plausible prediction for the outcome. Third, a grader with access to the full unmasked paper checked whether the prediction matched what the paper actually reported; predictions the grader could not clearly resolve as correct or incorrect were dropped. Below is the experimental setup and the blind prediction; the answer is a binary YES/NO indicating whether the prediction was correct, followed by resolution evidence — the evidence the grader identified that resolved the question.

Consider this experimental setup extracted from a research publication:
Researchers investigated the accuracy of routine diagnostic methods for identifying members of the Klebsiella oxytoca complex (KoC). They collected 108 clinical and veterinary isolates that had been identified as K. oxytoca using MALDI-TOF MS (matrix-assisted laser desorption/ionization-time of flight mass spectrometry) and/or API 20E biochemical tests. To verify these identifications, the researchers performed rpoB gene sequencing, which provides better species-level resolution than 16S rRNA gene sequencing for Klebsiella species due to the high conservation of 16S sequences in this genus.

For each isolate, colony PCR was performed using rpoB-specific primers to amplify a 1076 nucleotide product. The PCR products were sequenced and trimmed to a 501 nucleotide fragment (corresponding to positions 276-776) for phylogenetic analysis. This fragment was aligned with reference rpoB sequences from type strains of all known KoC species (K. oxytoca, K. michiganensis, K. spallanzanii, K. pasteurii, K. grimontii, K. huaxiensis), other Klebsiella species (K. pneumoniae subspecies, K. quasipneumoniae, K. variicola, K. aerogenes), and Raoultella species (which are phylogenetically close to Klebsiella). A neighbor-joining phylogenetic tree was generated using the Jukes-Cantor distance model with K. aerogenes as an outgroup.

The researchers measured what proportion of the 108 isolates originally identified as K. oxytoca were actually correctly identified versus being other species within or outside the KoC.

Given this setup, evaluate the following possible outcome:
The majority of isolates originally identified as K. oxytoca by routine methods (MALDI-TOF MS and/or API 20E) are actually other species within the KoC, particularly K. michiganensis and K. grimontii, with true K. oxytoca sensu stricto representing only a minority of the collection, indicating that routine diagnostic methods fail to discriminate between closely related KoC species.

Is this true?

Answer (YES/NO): YES